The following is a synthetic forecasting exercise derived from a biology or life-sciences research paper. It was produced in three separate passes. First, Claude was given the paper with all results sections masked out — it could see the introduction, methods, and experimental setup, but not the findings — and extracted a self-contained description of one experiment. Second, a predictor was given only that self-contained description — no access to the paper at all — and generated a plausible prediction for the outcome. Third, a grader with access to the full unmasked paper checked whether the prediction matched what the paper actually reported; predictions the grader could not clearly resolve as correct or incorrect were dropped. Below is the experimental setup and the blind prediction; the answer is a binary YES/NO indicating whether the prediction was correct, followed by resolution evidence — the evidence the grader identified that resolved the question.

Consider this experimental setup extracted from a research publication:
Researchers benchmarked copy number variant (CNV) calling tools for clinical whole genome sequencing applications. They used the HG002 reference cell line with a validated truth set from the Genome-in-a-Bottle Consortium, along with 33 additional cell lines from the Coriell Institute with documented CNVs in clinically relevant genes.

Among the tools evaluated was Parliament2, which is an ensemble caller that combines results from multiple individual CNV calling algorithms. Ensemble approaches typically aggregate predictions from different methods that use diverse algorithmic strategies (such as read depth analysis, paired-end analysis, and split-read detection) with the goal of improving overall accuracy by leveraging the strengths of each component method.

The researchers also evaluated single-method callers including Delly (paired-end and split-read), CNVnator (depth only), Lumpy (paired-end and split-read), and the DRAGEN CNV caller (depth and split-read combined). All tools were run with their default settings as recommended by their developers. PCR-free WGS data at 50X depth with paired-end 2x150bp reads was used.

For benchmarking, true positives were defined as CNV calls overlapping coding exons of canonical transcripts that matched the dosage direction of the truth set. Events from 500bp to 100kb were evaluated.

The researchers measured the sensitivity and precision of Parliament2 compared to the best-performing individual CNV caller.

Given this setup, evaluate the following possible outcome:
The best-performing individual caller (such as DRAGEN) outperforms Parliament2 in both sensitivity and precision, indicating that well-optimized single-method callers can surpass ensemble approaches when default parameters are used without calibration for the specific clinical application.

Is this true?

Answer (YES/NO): YES